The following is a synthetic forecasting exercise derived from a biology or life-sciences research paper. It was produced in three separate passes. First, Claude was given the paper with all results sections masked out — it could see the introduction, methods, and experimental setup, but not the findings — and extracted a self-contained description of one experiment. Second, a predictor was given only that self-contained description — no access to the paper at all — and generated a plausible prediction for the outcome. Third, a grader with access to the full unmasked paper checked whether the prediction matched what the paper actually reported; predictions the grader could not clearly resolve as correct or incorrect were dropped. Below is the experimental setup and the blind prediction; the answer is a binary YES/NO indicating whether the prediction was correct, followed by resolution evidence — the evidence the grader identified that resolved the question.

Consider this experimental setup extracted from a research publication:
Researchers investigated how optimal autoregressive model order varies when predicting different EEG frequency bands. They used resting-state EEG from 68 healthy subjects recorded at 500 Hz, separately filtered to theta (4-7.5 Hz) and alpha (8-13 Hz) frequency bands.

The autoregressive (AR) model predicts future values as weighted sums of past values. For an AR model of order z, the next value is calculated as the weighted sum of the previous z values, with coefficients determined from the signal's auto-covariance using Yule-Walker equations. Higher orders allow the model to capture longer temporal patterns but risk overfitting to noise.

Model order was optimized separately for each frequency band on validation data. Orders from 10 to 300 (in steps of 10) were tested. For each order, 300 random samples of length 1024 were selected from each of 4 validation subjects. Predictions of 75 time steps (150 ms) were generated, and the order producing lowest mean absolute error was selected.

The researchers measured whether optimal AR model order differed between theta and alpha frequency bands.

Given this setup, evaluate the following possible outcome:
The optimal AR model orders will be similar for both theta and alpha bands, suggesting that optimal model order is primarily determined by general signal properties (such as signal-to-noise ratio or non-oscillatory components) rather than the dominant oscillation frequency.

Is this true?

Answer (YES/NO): YES